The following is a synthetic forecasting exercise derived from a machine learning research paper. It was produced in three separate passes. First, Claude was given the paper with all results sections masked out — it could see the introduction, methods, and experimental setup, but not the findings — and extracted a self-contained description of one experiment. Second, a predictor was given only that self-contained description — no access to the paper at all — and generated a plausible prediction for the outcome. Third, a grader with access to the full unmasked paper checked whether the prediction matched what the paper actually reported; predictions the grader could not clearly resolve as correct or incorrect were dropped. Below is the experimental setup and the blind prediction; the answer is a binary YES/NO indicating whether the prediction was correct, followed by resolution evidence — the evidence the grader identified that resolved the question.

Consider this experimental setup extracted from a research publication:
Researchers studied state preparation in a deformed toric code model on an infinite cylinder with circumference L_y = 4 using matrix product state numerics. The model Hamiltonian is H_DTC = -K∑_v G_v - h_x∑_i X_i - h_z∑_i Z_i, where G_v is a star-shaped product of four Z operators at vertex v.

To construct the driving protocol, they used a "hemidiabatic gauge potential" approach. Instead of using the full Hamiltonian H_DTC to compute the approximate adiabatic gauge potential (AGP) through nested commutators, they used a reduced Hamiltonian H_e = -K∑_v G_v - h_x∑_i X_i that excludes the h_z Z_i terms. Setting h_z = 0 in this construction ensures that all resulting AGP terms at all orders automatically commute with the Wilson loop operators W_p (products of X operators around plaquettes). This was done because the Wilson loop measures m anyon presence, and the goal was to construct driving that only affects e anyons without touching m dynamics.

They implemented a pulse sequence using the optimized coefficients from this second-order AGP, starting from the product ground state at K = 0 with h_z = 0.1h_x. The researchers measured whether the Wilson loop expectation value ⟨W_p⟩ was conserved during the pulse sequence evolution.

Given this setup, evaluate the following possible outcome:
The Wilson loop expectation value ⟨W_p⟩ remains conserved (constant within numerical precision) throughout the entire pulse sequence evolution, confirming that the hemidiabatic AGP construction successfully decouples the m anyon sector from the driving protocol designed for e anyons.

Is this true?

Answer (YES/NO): YES